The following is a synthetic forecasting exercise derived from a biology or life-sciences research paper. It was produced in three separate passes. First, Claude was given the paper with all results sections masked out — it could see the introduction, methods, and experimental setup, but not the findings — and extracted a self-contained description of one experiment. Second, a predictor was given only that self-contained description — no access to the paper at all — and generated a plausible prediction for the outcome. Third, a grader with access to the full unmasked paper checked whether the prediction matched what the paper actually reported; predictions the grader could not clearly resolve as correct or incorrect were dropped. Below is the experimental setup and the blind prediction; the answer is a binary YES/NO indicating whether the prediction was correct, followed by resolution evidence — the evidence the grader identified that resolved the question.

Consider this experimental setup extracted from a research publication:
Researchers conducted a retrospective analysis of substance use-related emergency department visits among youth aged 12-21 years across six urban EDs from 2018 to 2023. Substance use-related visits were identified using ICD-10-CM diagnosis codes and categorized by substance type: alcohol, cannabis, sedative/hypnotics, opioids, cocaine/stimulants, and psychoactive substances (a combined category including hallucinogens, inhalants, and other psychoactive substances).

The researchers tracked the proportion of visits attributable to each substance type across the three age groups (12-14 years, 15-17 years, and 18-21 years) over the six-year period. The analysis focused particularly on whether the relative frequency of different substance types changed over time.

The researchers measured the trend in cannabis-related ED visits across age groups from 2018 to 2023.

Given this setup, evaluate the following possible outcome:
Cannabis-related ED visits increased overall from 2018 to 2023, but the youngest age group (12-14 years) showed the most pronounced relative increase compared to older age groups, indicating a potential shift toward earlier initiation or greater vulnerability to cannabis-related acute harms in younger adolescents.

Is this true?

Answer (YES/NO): YES